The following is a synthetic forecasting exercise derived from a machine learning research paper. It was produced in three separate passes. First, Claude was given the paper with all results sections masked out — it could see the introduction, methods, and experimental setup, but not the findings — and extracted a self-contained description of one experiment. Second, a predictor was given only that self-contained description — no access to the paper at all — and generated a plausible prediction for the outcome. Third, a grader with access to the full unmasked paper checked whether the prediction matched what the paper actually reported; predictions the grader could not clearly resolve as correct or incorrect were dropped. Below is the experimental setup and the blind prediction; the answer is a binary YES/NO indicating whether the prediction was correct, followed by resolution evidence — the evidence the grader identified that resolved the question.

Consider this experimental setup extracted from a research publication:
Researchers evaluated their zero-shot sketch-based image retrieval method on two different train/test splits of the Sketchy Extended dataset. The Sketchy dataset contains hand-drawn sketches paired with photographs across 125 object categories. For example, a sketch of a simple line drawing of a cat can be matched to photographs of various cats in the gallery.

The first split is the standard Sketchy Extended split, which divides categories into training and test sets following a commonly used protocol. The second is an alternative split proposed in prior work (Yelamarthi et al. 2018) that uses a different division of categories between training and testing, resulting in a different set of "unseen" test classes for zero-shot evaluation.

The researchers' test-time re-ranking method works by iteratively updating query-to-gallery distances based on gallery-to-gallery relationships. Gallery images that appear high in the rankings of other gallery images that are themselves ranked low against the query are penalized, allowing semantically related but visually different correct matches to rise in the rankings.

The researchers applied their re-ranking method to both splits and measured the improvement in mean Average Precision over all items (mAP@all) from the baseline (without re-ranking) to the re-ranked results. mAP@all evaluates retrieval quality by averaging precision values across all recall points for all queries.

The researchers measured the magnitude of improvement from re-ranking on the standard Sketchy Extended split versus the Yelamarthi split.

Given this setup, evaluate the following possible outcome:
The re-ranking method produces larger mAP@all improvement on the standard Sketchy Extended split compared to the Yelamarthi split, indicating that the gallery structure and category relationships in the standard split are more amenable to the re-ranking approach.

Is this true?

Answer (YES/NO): NO